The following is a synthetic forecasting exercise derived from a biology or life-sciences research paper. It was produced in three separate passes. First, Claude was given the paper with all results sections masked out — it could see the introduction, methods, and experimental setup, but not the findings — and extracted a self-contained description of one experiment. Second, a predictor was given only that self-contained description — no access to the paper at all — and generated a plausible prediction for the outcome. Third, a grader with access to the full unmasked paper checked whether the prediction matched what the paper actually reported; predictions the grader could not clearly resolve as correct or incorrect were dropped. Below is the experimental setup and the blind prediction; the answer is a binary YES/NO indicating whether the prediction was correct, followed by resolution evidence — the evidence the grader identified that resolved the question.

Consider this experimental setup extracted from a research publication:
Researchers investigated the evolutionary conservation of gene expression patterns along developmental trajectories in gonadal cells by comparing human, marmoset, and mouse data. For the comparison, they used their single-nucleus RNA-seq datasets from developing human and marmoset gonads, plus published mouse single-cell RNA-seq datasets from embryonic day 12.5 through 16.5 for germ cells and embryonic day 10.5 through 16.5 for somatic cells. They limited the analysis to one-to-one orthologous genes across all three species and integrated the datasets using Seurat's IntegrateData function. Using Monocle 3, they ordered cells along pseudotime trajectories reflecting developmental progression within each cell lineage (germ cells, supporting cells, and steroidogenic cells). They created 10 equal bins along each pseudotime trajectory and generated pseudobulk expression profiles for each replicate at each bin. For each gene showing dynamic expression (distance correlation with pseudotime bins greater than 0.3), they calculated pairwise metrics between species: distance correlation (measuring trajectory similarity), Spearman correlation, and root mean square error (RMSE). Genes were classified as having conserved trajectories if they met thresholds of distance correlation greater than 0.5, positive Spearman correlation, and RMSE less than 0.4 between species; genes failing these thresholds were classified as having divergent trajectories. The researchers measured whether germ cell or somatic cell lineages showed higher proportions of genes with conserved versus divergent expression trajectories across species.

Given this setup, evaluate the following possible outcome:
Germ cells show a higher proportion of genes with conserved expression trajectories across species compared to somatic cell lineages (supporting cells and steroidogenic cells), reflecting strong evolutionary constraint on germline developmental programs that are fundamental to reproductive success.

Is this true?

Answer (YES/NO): NO